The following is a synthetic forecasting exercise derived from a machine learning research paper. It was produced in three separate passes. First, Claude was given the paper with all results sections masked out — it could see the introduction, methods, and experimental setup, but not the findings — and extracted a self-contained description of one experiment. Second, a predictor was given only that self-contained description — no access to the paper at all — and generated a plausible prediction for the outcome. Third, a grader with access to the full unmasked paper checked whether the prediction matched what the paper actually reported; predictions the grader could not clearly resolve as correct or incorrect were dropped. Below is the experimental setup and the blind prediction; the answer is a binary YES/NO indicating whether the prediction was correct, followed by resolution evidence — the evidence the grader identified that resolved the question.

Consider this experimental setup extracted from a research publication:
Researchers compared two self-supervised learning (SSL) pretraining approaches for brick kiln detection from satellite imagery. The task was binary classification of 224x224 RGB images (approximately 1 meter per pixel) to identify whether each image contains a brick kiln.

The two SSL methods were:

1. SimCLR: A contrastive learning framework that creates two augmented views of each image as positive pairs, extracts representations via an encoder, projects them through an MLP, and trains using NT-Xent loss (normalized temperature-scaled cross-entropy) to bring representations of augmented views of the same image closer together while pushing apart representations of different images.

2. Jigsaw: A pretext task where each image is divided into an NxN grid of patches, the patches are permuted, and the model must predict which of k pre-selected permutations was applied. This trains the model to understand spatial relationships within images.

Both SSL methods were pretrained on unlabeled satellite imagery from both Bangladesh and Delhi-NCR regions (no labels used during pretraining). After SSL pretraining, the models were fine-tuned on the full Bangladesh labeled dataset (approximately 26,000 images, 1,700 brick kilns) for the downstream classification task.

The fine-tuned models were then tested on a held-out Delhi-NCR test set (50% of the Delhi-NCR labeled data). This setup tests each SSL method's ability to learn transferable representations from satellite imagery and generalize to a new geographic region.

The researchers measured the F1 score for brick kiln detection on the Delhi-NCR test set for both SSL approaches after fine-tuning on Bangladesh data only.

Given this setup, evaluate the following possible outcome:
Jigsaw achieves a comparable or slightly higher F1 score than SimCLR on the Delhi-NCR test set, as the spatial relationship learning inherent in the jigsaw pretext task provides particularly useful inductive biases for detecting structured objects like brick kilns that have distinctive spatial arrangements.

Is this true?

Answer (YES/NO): NO